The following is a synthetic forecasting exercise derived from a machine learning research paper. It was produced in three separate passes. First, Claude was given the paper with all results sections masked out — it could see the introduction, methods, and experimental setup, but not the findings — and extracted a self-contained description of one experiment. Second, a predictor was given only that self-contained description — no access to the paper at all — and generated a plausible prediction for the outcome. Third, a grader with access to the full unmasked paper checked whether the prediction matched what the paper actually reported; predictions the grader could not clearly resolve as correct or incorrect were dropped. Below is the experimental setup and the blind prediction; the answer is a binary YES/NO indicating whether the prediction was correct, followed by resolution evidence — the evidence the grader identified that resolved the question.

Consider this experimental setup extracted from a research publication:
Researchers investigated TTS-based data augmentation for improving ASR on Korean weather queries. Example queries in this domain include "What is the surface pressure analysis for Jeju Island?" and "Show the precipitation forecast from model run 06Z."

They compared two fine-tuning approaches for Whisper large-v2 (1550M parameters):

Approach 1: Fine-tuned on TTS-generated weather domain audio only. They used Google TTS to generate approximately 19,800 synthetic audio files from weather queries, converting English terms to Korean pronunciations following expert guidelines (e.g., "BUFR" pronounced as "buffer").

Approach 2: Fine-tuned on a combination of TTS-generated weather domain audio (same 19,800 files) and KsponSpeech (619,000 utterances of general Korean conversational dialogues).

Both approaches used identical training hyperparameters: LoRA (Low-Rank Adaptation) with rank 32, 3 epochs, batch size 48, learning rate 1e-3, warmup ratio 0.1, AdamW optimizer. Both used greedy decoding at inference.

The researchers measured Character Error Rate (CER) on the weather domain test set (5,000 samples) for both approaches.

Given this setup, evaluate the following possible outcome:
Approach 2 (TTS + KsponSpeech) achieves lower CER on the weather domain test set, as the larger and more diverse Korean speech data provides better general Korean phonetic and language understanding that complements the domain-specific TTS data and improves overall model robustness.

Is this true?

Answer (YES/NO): NO